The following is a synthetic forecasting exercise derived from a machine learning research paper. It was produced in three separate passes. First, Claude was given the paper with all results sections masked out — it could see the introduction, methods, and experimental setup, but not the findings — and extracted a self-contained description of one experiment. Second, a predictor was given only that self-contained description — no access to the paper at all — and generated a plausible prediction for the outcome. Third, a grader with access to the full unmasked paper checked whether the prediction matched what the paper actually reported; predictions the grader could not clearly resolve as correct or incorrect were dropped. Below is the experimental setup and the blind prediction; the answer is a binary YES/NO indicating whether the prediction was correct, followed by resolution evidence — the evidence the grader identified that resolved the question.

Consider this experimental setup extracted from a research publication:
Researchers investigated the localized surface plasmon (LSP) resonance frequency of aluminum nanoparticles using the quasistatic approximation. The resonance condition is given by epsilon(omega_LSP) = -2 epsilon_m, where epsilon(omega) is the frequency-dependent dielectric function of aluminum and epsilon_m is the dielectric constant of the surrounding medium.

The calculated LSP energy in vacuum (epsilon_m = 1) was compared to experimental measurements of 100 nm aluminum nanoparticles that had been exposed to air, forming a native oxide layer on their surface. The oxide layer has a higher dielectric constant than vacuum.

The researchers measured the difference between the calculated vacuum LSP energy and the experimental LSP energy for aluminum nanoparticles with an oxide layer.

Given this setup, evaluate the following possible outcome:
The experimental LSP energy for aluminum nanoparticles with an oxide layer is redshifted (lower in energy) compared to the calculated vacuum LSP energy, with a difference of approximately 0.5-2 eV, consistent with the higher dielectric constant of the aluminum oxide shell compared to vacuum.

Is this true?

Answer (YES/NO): NO